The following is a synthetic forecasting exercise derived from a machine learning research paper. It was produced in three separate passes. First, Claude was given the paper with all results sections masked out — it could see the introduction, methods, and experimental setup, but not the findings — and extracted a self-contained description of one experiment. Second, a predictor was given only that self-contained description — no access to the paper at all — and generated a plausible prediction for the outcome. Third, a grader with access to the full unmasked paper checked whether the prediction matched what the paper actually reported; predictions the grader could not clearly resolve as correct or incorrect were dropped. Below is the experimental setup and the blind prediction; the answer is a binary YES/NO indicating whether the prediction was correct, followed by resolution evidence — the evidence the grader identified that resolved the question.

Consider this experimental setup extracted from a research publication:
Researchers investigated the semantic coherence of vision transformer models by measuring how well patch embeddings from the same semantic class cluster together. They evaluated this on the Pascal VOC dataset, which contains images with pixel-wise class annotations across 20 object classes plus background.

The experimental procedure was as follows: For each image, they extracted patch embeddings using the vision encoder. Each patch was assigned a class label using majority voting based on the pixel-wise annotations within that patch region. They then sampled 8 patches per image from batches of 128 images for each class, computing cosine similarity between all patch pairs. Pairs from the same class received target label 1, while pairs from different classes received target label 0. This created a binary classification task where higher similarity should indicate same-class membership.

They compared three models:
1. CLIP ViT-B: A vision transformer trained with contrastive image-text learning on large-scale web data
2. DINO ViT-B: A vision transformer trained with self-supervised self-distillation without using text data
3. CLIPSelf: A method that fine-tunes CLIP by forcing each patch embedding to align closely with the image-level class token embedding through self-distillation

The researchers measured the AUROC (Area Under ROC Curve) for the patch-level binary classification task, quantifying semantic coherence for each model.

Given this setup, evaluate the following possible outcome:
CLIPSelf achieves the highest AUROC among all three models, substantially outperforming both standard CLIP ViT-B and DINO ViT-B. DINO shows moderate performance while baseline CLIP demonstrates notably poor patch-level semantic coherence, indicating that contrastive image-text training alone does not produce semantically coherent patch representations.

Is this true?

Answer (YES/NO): NO